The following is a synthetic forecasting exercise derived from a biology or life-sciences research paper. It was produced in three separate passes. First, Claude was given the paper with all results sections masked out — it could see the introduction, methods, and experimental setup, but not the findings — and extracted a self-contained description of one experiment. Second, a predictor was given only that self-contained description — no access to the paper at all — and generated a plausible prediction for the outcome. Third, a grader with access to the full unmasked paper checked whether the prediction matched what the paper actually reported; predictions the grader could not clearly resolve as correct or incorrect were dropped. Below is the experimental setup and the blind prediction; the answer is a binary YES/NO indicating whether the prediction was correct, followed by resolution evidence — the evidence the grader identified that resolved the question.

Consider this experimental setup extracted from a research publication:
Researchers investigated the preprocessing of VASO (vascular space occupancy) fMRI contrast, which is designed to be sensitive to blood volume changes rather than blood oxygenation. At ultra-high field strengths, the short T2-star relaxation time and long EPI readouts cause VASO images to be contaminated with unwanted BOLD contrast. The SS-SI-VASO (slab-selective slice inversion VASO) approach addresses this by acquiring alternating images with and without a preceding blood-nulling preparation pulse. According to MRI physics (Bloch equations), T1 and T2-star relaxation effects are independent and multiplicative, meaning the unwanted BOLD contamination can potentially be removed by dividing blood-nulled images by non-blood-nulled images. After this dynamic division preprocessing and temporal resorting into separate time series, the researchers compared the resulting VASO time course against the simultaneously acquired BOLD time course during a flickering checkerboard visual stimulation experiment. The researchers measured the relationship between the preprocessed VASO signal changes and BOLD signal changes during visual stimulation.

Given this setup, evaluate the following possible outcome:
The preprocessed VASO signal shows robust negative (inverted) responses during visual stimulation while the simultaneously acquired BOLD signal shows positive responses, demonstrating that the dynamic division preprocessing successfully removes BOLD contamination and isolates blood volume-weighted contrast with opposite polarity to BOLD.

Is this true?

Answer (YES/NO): YES